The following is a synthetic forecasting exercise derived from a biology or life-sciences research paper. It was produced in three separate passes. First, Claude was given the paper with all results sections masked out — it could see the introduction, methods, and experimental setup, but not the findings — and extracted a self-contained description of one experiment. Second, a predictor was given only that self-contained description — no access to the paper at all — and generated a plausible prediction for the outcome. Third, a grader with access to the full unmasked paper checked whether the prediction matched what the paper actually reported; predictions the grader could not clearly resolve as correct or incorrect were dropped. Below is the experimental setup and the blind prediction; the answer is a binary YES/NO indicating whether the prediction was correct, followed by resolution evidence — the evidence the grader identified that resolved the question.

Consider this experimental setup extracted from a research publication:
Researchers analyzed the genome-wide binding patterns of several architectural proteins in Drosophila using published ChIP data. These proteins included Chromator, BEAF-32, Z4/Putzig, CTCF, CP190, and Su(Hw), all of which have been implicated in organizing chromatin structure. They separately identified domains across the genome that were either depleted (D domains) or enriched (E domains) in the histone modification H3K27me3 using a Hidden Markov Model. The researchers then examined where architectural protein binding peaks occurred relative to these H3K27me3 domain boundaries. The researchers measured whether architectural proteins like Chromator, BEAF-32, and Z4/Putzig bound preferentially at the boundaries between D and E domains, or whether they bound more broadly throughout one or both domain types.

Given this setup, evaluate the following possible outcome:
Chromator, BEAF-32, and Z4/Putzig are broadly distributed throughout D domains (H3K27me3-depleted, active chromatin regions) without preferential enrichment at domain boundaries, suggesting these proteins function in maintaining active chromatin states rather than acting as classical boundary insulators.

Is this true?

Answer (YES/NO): YES